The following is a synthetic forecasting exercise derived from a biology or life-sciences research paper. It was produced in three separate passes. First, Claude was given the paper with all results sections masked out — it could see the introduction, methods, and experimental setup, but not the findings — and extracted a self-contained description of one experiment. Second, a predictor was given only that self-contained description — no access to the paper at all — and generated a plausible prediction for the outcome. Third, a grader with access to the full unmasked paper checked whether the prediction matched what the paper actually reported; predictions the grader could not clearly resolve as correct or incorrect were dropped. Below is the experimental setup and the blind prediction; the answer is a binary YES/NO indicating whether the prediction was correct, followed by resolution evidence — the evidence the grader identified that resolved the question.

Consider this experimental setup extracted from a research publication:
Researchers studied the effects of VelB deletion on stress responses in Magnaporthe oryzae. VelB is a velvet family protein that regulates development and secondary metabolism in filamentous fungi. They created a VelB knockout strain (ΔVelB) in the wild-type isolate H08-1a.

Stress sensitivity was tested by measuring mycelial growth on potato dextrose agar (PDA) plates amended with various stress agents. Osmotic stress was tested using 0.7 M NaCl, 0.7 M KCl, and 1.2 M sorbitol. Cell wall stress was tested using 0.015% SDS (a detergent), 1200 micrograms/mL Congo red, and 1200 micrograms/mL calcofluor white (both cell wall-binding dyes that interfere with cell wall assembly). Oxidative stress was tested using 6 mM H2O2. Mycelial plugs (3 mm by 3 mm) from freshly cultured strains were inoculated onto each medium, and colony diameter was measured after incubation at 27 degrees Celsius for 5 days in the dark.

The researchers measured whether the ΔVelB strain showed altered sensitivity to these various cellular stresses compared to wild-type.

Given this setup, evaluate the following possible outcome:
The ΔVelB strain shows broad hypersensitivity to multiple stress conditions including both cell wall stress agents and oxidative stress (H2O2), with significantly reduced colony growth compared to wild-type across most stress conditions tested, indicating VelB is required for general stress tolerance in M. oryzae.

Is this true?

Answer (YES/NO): NO